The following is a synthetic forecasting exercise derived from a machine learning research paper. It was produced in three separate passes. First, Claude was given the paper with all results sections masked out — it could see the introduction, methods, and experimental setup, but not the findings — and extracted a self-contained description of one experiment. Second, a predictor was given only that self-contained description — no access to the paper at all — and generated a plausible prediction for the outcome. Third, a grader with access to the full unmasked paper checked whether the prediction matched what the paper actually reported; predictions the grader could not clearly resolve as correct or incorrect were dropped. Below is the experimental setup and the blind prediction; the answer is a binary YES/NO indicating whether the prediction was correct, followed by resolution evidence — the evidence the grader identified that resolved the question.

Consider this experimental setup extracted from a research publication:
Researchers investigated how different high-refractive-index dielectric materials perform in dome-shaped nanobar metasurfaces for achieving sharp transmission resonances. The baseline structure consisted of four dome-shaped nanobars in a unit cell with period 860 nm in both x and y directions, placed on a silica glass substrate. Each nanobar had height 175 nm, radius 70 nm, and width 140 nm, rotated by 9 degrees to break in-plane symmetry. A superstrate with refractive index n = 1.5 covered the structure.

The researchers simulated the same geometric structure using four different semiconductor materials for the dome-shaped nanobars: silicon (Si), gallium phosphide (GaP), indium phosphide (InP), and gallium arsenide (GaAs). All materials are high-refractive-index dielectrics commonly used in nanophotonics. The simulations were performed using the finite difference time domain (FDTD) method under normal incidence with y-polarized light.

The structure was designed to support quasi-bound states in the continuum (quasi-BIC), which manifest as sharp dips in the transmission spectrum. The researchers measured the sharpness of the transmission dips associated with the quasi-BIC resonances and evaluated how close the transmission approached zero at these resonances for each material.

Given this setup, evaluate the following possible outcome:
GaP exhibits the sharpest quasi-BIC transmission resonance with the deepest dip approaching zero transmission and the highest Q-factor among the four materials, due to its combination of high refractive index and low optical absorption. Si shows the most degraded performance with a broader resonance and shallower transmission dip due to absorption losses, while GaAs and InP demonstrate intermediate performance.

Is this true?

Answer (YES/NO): NO